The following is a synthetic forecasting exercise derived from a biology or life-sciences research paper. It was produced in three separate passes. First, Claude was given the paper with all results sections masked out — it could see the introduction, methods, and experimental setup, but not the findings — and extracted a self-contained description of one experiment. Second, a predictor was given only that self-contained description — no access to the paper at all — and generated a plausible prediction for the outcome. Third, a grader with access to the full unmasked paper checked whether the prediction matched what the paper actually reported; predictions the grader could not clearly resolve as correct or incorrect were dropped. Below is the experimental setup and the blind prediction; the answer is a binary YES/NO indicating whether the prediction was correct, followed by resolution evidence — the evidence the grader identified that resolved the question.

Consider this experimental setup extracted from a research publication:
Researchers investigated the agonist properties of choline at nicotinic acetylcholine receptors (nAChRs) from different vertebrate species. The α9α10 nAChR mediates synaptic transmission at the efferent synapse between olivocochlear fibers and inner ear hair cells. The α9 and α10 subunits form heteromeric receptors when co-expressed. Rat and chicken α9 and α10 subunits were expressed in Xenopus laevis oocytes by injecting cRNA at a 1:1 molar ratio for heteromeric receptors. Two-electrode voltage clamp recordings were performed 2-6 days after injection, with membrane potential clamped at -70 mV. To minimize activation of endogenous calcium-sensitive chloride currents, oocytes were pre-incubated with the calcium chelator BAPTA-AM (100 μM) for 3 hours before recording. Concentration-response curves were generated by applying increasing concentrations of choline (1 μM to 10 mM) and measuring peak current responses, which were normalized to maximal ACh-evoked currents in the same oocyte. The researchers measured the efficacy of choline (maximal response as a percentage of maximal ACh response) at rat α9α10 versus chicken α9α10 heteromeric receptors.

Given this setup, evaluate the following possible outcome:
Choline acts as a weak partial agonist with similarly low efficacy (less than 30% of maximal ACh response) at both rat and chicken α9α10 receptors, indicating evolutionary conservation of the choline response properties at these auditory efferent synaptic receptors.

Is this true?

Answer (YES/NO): NO